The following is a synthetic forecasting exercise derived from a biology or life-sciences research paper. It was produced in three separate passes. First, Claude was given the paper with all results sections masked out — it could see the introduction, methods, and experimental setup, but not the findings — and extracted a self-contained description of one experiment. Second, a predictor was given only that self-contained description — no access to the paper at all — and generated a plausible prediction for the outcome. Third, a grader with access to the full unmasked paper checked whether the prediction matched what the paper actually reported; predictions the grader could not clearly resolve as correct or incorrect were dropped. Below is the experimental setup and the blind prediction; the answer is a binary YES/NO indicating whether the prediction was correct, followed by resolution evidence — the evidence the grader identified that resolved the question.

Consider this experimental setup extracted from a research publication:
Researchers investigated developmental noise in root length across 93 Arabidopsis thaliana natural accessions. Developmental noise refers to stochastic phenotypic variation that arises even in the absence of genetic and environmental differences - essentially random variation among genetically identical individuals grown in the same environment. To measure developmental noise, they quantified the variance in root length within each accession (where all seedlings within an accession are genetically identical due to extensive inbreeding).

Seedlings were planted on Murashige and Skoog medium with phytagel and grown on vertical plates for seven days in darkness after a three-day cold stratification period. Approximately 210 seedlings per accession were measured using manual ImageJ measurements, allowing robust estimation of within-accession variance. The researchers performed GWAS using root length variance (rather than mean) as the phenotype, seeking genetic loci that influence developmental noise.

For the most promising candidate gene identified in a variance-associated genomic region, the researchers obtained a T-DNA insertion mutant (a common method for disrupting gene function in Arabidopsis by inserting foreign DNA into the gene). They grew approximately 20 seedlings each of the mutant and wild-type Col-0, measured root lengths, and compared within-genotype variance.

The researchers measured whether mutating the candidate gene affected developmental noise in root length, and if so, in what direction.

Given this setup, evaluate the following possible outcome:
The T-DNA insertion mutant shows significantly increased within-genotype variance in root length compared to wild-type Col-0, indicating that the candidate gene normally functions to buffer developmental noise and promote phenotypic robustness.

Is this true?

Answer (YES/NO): NO